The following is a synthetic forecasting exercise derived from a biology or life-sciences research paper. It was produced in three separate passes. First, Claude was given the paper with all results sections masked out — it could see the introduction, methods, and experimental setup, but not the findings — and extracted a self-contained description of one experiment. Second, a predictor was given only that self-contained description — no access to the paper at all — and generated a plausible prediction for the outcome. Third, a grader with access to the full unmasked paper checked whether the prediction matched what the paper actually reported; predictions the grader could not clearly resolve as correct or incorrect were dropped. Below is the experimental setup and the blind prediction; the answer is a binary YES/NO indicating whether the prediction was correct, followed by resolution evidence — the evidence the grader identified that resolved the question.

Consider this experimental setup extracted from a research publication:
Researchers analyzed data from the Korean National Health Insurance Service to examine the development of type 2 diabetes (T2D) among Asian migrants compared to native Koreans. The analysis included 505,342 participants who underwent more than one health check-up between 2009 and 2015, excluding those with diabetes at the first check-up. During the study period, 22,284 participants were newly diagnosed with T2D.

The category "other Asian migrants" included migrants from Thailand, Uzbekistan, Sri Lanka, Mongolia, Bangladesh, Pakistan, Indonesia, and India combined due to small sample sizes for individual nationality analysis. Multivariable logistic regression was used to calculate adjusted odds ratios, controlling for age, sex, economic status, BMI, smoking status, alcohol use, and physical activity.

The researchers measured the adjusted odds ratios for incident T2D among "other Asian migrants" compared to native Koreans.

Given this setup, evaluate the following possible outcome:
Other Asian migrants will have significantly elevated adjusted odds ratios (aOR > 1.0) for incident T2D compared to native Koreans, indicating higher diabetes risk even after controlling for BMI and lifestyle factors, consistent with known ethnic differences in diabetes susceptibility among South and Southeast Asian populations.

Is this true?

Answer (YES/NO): NO